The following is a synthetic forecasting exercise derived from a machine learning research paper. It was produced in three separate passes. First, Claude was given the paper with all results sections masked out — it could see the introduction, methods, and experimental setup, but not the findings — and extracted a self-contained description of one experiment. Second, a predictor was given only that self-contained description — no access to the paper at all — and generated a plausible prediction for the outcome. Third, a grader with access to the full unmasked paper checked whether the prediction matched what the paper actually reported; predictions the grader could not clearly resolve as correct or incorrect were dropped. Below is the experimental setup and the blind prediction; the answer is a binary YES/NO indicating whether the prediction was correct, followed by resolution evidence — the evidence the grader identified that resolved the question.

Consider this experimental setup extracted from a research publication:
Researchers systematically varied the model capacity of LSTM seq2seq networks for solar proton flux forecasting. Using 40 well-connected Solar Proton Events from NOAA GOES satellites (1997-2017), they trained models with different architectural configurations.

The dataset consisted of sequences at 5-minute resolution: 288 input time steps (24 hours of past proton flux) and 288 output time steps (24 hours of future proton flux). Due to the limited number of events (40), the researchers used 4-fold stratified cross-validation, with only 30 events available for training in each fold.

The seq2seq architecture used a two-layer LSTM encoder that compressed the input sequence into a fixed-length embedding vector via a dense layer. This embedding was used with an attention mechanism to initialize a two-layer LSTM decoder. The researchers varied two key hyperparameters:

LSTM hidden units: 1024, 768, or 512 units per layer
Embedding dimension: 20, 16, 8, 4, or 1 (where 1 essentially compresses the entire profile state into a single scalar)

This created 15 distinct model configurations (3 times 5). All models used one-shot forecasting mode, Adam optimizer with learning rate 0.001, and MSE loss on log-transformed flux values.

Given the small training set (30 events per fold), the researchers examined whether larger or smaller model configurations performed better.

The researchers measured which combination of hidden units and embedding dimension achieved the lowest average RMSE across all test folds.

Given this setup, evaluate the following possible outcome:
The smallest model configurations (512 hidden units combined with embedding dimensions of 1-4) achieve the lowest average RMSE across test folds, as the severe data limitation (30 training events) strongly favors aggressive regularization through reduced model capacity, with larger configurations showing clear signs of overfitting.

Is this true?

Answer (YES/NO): NO